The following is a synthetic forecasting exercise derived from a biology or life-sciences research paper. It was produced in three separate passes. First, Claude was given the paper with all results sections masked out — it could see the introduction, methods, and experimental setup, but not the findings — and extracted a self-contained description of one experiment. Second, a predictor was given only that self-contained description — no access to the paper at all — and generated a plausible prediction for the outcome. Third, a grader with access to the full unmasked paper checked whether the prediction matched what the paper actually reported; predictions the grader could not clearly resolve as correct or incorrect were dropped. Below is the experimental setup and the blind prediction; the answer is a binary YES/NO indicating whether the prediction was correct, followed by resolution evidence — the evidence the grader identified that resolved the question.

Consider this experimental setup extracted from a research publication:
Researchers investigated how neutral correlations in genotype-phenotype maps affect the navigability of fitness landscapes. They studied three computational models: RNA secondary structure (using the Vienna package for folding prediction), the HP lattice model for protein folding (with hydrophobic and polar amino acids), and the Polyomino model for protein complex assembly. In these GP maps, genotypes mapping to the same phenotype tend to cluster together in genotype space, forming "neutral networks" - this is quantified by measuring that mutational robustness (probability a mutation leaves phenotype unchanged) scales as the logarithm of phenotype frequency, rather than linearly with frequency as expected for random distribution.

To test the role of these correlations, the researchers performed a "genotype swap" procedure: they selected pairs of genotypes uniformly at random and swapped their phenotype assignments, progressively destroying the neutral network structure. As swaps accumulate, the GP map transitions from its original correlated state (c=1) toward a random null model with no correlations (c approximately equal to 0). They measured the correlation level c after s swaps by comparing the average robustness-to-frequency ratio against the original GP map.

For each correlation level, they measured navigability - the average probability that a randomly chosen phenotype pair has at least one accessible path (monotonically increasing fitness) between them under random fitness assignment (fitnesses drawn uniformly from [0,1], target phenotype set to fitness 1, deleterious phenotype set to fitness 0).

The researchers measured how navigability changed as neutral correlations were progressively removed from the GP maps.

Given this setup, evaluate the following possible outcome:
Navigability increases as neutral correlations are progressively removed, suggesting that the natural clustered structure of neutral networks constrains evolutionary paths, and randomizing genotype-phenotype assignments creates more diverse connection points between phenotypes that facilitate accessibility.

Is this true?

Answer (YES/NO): NO